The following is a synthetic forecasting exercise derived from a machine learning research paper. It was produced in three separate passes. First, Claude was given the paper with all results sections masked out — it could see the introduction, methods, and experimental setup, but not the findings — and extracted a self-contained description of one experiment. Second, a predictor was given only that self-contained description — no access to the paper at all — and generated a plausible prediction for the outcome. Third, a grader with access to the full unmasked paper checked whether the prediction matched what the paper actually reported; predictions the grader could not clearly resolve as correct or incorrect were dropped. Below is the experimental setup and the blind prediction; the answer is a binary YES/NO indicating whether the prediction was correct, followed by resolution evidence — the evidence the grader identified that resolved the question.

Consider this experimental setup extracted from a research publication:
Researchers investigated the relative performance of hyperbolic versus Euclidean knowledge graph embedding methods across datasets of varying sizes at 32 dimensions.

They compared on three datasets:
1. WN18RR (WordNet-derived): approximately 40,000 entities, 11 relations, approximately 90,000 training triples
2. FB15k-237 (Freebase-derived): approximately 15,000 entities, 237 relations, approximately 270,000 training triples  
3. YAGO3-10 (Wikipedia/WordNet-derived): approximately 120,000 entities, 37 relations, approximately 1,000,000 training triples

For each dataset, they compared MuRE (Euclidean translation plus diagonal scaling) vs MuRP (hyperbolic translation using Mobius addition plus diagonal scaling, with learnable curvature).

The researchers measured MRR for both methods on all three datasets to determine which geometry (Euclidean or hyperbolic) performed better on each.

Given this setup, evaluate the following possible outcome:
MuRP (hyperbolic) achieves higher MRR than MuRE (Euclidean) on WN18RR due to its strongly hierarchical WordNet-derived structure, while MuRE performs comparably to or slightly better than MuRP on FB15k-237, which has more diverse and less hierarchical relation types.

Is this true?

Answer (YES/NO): NO